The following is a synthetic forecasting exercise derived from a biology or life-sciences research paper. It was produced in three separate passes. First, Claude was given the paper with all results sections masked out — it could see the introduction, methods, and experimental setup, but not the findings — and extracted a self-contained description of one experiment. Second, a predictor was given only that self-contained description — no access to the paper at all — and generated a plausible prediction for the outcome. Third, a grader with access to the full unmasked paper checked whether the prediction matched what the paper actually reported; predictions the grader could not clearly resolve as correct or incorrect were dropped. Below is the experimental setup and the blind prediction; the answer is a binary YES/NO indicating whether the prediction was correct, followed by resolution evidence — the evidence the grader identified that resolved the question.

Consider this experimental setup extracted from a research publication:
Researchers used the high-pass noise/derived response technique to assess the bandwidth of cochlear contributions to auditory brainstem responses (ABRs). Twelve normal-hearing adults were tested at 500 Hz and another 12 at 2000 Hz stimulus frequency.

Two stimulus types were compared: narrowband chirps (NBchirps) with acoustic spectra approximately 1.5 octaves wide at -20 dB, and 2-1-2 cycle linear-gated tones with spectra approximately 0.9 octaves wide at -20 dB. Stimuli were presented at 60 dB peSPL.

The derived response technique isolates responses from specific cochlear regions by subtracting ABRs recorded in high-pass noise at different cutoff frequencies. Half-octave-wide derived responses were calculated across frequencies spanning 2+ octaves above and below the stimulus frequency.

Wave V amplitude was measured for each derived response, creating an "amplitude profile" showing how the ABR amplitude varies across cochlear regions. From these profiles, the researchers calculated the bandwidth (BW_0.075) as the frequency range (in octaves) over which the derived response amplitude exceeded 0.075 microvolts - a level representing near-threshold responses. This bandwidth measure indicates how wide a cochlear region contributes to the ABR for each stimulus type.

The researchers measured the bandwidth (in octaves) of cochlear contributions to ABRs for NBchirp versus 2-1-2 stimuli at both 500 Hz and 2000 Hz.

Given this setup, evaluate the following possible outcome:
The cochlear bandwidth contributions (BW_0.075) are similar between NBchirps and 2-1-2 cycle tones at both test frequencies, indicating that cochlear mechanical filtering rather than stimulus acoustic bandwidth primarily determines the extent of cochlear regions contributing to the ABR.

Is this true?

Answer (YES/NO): NO